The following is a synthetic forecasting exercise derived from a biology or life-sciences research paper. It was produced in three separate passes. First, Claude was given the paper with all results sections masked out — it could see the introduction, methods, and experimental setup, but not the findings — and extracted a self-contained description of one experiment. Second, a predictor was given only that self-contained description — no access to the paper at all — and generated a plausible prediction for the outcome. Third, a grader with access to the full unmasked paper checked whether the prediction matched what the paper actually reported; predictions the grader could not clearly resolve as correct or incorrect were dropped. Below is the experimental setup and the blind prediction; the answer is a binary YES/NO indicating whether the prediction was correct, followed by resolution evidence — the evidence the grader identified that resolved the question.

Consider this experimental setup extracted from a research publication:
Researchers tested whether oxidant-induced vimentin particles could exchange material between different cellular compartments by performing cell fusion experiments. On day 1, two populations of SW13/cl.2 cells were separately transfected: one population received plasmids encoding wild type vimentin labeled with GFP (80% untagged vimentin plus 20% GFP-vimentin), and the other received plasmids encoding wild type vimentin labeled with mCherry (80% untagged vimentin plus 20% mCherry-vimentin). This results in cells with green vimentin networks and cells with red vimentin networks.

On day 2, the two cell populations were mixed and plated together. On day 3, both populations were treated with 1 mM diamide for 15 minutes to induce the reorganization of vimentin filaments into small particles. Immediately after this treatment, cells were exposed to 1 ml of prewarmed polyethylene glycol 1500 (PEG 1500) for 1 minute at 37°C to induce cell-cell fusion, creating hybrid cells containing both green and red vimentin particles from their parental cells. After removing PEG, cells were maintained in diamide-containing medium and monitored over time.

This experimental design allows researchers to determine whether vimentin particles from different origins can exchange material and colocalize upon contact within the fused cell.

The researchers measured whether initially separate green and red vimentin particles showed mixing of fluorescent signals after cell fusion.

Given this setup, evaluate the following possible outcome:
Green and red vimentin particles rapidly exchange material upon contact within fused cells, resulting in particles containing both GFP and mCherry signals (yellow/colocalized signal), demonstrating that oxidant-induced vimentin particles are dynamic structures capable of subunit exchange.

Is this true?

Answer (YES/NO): NO